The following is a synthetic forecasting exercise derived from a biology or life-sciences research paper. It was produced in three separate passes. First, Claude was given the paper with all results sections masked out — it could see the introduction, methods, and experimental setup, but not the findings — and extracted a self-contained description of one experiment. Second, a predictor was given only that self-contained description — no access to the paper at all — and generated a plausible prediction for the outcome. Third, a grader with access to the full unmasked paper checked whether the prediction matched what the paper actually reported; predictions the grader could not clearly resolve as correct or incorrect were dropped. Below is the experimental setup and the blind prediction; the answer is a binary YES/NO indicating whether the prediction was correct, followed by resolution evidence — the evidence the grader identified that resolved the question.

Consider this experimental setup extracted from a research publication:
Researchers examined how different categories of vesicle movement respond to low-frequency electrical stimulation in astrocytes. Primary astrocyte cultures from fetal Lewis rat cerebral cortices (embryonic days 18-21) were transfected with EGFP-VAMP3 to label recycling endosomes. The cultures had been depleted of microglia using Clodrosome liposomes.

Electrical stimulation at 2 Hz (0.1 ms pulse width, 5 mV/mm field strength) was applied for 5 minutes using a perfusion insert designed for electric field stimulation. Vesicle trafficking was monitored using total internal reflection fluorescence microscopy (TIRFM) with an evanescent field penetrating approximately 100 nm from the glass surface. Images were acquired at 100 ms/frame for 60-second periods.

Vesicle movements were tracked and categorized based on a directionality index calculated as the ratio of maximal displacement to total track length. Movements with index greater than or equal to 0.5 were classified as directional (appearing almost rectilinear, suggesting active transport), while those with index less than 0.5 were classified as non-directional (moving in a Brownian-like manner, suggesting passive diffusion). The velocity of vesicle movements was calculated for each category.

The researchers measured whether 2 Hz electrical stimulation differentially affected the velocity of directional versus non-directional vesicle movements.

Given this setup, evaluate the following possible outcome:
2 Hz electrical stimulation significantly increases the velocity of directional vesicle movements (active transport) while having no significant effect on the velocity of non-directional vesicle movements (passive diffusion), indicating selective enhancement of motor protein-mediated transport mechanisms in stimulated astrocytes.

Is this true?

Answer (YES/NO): NO